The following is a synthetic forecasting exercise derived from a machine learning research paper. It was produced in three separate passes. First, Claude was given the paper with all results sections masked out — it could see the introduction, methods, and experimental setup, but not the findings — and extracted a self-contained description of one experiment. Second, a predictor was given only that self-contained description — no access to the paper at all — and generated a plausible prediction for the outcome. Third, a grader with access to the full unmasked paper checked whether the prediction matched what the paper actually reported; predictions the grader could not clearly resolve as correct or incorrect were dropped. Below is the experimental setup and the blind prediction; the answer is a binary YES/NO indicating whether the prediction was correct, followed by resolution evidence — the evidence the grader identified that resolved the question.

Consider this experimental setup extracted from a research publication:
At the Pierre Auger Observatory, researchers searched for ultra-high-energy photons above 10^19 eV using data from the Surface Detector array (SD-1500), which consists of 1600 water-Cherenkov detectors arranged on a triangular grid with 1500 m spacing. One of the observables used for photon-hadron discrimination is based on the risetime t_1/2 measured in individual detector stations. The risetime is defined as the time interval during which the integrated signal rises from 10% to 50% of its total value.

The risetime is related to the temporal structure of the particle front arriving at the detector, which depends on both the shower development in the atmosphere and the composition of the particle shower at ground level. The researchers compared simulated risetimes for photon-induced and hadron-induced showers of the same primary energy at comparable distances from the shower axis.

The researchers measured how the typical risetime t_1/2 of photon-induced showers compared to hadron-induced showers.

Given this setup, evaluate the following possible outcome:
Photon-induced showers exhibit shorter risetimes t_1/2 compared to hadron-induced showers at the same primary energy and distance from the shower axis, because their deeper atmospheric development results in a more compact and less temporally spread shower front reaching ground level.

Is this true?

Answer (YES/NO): NO